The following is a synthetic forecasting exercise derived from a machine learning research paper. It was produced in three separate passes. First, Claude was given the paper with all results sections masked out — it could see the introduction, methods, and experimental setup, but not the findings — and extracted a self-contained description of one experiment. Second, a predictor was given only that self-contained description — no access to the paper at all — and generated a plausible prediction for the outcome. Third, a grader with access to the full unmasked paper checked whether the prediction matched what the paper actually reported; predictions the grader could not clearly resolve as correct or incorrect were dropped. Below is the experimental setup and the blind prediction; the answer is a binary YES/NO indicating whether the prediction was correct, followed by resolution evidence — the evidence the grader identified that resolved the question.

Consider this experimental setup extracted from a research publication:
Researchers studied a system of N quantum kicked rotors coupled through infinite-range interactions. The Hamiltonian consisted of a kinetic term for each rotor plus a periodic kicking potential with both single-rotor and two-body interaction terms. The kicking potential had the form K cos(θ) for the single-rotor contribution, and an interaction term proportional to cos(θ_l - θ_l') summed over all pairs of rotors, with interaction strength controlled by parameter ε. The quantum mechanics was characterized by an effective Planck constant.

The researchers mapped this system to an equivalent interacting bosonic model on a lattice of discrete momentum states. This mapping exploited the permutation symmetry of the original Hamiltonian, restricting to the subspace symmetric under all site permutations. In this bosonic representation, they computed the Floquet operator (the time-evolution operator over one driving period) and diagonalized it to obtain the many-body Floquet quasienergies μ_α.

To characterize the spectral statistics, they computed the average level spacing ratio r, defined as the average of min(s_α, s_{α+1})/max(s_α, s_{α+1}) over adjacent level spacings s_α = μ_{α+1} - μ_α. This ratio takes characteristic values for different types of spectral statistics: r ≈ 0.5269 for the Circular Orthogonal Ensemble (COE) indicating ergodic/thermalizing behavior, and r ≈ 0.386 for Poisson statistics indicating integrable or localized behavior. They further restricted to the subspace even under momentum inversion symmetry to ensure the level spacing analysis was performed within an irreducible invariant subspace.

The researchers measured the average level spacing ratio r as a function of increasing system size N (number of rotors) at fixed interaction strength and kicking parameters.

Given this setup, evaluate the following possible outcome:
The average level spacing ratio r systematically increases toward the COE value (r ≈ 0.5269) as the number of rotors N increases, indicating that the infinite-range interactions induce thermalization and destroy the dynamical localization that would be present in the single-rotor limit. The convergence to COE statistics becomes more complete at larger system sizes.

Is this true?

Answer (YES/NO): YES